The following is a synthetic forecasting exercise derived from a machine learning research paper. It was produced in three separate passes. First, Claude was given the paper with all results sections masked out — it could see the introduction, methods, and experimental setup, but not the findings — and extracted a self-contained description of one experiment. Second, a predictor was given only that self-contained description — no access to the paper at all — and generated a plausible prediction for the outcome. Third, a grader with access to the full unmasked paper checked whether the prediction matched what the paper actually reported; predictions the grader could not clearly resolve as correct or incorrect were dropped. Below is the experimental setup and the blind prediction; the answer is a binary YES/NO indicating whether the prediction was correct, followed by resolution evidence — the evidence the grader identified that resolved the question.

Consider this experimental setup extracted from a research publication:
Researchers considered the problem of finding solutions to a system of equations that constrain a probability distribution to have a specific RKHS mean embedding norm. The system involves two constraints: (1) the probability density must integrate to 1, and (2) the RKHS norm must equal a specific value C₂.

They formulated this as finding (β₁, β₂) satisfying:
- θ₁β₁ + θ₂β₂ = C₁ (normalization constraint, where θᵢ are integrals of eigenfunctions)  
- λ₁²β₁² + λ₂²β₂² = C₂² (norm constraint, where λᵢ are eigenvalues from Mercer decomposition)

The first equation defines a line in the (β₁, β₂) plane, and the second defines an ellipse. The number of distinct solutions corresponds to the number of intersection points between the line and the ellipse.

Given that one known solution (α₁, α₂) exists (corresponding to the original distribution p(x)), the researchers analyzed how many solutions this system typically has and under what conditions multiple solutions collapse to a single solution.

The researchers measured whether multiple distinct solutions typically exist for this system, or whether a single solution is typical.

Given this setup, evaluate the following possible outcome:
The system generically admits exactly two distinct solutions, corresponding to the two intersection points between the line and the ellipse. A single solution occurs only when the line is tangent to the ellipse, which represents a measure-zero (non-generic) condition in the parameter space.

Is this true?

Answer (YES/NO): YES